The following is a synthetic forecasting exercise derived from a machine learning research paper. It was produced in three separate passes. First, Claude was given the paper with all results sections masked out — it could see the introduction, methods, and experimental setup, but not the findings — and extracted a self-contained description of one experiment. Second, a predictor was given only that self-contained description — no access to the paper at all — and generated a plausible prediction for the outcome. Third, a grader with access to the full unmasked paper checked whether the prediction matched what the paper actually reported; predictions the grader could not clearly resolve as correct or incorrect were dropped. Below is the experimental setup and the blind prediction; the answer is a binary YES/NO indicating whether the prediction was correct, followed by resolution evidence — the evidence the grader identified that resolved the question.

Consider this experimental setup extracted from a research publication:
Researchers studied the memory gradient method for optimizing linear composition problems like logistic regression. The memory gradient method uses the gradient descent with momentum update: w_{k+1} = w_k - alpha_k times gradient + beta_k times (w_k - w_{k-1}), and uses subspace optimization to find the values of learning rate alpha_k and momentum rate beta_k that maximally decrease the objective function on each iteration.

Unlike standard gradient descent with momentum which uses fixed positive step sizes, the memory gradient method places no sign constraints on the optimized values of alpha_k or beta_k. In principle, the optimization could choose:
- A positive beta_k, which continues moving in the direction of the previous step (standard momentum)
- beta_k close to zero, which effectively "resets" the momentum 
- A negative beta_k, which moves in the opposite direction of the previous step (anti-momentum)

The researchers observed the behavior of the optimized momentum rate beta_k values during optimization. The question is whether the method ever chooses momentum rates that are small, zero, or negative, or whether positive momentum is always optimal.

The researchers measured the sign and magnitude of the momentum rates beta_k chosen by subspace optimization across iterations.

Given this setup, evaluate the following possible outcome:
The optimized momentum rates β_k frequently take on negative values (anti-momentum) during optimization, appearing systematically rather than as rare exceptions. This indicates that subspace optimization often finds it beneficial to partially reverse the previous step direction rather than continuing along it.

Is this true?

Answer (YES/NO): NO